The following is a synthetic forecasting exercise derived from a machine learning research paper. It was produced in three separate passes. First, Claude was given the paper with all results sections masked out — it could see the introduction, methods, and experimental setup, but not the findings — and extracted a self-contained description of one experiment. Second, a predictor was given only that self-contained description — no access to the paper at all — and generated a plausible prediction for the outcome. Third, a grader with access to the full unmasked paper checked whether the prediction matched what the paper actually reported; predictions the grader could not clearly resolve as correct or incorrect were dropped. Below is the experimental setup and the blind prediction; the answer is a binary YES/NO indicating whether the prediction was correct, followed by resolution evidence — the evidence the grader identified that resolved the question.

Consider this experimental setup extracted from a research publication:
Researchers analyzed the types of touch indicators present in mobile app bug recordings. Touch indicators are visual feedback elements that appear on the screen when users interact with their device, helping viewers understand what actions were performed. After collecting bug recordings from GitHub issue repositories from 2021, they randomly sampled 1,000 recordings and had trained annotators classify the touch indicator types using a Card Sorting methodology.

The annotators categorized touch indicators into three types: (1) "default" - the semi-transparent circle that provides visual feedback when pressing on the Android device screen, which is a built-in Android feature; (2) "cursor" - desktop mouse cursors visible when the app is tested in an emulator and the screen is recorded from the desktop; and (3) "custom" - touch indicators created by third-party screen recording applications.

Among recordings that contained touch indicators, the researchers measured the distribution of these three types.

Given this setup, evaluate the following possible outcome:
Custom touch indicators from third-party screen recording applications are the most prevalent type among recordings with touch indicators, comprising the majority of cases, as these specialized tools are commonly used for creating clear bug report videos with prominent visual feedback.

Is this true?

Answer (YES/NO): NO